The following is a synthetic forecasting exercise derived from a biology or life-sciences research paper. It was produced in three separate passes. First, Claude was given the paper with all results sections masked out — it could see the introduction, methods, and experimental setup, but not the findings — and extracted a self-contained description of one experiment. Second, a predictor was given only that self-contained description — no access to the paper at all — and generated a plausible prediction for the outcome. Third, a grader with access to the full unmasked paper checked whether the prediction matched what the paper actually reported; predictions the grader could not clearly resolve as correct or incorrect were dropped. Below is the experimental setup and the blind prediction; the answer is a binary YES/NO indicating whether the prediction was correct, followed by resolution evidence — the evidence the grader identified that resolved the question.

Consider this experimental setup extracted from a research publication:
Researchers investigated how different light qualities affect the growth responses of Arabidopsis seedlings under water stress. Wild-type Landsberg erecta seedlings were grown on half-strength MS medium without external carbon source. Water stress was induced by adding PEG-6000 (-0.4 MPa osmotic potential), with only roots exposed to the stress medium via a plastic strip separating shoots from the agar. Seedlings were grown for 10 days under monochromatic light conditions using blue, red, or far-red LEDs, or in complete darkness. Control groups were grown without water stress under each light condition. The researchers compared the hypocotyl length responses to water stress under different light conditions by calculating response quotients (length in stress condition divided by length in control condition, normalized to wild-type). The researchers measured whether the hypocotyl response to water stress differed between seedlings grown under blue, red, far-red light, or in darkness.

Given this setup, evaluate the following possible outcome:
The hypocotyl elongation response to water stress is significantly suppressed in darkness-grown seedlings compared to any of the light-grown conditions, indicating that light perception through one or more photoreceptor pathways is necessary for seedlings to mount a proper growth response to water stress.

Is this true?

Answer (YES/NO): NO